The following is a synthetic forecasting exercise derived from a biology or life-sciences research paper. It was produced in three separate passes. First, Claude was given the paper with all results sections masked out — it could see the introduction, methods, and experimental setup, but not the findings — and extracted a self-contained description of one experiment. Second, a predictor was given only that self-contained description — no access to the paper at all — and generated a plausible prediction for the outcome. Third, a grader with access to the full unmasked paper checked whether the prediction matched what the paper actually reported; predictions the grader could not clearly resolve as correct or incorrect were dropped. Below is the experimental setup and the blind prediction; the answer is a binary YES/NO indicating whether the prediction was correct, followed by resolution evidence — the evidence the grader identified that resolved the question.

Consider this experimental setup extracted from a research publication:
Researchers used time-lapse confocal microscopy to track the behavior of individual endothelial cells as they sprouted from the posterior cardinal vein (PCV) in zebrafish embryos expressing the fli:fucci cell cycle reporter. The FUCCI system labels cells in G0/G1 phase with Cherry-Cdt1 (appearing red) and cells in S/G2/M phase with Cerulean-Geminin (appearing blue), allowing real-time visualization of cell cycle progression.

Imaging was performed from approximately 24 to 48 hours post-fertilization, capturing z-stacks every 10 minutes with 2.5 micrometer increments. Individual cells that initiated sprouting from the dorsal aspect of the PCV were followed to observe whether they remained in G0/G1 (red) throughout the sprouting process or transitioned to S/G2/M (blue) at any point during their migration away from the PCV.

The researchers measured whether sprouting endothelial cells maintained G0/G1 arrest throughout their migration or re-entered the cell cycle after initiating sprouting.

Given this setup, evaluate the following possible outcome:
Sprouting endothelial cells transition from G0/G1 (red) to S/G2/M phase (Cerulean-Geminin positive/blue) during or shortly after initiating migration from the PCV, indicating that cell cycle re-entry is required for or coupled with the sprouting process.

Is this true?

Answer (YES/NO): YES